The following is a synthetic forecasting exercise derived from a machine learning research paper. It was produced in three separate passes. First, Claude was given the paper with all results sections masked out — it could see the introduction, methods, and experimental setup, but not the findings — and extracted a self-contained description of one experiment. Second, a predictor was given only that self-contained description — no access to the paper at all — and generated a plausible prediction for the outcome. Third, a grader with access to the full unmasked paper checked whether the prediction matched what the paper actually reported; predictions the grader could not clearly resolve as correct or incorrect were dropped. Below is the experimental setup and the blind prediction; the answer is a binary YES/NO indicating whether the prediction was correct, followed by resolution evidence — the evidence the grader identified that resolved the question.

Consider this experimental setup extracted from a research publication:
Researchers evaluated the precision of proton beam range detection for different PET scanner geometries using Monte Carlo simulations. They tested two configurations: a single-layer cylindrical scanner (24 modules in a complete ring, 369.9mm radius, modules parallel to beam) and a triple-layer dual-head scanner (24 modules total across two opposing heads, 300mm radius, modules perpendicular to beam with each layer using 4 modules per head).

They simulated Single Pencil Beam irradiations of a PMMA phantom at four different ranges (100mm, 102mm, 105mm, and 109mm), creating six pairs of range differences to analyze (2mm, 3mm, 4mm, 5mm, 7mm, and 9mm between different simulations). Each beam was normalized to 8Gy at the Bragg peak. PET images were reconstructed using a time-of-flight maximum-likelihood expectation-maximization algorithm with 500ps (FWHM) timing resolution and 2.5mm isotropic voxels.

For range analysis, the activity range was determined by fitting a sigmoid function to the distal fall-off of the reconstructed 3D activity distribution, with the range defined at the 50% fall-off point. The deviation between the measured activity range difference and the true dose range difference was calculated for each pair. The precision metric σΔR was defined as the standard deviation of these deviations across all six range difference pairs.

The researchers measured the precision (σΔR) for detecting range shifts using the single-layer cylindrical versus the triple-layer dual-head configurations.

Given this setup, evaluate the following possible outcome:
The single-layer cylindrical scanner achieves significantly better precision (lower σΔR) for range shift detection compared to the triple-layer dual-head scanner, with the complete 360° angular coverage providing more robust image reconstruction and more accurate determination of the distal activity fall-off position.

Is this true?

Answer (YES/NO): NO